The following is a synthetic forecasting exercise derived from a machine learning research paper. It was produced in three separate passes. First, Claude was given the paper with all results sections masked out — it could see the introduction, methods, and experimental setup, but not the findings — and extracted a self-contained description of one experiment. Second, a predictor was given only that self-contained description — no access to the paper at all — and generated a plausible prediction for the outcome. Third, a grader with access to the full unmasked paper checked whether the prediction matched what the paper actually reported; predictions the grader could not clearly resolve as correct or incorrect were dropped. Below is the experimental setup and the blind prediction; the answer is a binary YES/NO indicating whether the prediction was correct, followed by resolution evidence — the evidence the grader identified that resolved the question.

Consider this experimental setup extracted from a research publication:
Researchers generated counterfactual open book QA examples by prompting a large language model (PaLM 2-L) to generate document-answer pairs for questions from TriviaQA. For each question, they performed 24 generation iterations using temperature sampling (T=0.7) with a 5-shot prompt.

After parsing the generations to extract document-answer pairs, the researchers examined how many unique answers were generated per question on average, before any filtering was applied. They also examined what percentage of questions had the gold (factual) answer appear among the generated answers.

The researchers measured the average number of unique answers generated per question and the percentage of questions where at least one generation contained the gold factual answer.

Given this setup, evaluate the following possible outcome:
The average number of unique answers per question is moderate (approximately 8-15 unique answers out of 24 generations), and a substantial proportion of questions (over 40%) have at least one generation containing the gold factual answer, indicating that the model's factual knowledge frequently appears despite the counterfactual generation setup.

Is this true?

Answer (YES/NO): NO